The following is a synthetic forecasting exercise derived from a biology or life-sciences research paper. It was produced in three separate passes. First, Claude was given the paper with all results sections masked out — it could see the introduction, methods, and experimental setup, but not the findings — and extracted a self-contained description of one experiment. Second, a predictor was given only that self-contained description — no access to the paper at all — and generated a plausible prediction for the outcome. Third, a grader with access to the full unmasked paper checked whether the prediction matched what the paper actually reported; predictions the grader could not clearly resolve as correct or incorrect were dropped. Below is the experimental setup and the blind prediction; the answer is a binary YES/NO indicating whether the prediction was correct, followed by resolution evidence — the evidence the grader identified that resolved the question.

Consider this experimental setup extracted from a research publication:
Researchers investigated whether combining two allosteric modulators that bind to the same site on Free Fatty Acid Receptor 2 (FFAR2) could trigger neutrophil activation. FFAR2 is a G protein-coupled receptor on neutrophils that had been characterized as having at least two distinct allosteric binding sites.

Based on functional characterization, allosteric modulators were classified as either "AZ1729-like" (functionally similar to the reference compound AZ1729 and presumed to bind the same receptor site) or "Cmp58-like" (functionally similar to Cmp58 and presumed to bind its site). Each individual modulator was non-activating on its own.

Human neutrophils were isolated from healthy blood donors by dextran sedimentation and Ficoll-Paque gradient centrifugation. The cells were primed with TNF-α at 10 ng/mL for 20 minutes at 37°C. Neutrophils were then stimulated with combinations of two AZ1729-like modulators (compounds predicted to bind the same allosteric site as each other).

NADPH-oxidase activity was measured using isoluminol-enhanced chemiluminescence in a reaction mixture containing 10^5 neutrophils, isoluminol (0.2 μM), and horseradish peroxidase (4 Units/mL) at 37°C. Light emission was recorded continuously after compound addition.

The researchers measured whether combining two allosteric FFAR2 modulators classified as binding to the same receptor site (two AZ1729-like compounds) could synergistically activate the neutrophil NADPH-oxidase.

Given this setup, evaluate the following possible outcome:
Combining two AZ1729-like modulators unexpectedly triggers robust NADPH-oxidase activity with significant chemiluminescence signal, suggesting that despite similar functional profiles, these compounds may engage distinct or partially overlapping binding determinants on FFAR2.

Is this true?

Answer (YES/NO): NO